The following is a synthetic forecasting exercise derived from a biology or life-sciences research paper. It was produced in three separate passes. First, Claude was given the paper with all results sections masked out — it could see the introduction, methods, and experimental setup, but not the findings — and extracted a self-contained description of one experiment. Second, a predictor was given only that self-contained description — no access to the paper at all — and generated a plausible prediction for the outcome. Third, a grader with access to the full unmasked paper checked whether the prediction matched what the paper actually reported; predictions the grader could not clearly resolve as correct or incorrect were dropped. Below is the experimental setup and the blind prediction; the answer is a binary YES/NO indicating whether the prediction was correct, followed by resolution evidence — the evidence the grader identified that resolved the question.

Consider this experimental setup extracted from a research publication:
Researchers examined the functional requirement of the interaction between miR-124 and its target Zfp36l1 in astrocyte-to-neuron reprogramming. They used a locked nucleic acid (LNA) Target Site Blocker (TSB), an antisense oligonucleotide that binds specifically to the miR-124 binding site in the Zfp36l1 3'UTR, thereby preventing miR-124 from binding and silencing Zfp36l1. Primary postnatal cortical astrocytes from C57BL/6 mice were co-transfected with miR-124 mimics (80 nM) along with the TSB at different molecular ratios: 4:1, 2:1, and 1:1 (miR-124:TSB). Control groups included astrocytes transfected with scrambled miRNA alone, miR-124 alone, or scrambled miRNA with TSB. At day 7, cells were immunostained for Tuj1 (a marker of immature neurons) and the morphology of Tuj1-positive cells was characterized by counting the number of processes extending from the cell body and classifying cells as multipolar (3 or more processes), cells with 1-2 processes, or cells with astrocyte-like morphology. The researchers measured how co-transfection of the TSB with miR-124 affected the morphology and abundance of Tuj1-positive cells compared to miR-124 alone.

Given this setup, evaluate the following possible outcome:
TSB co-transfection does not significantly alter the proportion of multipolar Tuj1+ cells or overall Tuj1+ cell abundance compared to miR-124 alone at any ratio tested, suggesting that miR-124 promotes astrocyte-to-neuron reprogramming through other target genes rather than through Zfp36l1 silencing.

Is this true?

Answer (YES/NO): NO